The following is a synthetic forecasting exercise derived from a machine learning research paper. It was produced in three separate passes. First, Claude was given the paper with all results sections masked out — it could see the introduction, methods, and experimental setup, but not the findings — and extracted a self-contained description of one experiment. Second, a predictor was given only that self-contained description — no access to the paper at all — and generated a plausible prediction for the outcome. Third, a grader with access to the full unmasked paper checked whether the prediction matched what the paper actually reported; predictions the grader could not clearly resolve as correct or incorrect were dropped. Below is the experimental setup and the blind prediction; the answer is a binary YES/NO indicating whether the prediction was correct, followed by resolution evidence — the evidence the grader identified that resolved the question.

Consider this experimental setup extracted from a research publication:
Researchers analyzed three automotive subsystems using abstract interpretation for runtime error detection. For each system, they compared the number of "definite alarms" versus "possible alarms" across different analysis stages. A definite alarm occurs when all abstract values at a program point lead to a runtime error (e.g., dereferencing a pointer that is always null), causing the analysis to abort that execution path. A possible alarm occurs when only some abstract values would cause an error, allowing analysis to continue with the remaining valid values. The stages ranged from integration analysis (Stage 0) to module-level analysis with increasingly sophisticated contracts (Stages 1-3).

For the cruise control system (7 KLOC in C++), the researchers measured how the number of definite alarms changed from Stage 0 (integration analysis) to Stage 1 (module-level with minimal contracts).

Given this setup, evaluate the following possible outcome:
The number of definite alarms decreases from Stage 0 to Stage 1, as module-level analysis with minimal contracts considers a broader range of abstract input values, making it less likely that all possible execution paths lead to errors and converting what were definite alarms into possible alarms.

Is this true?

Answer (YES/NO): NO